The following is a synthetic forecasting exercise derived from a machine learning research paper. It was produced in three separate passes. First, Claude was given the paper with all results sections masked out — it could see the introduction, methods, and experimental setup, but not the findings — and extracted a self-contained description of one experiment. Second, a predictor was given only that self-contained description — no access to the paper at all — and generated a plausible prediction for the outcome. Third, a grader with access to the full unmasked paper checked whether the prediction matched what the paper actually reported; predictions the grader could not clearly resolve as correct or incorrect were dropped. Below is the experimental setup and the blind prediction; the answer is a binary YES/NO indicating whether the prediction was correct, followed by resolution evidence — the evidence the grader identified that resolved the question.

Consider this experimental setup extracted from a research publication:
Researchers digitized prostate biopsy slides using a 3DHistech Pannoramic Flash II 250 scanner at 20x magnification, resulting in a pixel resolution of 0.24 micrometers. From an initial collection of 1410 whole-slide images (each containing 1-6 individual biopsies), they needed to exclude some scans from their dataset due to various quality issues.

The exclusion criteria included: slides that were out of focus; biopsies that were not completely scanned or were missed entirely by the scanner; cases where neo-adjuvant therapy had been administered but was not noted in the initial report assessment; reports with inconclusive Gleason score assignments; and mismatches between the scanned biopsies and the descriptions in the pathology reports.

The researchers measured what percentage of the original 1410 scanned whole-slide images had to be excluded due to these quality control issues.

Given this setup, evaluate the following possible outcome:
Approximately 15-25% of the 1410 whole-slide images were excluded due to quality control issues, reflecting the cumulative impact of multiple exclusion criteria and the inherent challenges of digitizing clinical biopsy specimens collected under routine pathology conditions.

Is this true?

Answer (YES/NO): NO